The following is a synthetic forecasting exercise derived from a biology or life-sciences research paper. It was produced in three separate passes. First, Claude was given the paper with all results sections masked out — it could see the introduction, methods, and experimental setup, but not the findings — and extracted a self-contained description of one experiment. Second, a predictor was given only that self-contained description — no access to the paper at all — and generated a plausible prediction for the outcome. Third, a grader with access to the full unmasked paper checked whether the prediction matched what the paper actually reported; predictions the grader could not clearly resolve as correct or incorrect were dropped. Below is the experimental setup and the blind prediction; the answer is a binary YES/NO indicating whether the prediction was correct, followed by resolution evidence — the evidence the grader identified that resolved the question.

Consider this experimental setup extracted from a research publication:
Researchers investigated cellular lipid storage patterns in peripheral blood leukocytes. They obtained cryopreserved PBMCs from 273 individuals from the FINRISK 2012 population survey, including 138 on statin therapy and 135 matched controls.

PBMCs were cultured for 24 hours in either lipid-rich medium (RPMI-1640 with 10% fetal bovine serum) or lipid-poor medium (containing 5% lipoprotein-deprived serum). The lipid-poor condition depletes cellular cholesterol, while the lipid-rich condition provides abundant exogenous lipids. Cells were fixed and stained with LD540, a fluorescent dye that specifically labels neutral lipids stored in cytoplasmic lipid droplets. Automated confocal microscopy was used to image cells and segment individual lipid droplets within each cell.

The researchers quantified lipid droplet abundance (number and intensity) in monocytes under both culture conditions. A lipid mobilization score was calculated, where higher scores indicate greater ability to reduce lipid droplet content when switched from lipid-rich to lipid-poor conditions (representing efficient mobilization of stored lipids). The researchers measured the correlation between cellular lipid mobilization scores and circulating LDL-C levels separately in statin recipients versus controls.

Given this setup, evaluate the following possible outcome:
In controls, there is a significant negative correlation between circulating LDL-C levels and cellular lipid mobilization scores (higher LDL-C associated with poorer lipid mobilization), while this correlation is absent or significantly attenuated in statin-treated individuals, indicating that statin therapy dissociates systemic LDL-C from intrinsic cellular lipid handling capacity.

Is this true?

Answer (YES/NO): NO